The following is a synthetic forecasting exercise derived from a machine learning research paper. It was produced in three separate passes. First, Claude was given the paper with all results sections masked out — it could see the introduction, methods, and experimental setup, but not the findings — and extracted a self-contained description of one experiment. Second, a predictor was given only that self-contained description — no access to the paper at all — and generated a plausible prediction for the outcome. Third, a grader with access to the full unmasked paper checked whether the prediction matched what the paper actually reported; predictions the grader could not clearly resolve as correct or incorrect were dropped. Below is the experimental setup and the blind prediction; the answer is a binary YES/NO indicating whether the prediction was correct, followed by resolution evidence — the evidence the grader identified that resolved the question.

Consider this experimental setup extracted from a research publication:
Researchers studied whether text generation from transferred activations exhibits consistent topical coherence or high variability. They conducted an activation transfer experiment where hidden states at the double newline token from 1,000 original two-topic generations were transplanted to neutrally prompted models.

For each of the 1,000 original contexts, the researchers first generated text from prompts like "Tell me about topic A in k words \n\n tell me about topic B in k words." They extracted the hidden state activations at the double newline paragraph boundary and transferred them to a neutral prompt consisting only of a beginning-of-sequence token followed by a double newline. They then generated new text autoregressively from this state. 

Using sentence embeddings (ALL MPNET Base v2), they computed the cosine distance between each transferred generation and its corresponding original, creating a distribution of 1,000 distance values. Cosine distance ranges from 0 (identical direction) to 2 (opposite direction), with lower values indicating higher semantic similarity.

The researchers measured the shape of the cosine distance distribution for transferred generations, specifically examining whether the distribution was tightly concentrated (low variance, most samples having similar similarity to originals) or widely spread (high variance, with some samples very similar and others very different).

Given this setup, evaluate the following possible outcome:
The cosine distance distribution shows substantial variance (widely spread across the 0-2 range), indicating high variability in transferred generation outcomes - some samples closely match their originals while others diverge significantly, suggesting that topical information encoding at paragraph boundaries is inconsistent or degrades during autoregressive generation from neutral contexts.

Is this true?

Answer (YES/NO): NO